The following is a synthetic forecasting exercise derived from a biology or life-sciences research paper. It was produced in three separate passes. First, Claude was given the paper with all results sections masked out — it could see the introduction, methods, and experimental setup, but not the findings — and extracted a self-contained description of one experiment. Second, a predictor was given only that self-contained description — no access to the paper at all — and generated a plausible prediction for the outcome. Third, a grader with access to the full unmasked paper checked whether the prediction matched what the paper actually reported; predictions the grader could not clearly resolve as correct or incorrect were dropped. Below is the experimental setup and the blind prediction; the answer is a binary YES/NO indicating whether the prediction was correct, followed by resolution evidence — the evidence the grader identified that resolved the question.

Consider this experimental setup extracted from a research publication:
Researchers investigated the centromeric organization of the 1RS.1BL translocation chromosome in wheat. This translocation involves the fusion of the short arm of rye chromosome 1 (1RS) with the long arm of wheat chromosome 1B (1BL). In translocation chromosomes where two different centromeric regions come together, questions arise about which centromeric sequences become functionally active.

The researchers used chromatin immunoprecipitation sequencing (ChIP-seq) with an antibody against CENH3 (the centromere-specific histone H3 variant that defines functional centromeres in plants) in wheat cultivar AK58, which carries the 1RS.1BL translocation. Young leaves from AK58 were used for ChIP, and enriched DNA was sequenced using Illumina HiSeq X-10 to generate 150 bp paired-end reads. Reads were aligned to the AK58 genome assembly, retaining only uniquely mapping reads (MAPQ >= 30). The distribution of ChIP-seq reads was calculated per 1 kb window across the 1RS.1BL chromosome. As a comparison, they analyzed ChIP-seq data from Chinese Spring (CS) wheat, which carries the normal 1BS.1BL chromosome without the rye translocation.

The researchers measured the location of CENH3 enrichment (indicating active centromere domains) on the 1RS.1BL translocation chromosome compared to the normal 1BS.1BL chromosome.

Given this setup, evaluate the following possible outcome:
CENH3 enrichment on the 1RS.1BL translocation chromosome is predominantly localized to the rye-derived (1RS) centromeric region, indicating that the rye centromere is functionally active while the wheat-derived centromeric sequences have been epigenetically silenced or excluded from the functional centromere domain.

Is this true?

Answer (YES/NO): YES